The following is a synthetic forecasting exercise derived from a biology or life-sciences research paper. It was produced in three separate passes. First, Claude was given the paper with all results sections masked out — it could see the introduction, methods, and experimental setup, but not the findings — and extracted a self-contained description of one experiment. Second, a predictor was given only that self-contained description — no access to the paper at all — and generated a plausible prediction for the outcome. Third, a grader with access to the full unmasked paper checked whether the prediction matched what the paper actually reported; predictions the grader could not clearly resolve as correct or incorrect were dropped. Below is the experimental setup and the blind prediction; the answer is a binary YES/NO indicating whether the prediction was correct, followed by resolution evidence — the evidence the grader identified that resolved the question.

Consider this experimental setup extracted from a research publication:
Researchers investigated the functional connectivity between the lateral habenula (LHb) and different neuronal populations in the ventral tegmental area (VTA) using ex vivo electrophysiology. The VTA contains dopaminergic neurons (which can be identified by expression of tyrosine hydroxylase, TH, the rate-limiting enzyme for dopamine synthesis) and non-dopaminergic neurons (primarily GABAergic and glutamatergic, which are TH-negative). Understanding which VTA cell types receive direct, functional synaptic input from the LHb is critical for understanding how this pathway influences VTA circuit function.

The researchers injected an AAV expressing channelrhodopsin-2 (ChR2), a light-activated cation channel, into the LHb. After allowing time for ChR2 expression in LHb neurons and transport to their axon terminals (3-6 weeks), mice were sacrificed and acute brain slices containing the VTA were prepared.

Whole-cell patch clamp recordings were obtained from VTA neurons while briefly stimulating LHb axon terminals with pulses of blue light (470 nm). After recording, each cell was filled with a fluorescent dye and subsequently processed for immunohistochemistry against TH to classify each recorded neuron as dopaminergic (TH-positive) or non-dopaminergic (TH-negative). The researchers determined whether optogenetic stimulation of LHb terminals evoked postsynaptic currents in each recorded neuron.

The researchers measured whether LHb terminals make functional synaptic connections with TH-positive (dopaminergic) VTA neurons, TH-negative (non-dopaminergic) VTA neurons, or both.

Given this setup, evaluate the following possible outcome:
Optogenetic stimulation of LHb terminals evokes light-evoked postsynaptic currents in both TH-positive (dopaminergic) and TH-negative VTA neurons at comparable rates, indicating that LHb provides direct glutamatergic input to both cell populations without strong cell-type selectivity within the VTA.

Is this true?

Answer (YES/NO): NO